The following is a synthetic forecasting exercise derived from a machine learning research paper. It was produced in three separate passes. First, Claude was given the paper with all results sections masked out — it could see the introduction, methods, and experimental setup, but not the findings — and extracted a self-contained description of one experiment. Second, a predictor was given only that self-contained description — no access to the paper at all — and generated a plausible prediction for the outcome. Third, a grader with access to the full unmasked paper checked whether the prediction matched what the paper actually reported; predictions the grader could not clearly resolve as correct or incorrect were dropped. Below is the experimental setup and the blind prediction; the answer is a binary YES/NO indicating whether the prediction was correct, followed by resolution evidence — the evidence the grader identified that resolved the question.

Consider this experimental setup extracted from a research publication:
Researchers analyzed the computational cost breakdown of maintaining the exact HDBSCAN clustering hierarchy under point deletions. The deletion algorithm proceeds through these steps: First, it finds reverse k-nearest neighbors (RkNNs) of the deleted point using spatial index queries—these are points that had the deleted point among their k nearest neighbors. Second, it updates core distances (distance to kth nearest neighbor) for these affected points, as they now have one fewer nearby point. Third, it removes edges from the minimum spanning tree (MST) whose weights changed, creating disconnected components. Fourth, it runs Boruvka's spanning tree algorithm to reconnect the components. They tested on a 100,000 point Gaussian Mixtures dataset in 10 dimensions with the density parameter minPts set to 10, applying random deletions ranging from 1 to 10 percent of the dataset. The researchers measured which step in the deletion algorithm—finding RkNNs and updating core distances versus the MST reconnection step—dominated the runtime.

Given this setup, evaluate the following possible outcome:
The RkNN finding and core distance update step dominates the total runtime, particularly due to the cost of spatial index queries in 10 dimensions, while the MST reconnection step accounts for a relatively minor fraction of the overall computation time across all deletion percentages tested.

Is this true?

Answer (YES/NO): NO